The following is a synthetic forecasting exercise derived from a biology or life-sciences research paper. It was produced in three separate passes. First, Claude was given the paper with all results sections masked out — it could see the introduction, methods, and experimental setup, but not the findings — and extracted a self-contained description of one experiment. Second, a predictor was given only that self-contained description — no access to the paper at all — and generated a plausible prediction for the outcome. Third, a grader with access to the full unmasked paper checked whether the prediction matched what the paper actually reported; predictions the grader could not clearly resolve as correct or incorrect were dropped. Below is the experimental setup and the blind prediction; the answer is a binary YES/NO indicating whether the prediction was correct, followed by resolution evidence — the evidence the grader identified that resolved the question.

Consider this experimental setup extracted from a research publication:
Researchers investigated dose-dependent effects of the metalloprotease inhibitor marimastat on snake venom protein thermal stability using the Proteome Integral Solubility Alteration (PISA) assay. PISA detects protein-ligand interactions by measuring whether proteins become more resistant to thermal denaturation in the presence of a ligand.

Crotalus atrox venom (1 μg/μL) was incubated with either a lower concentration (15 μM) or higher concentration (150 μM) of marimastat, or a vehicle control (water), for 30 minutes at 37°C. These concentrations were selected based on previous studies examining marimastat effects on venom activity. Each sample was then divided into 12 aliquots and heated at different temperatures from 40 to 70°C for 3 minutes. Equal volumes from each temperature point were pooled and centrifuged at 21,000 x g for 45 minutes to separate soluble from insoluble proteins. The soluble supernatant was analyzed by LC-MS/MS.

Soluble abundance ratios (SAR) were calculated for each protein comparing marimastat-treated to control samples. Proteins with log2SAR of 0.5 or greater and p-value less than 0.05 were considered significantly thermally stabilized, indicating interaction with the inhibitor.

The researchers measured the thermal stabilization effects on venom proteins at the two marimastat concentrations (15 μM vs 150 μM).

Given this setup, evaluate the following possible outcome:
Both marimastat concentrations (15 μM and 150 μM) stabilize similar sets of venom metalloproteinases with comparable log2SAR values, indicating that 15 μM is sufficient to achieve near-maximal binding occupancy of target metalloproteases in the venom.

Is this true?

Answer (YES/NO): NO